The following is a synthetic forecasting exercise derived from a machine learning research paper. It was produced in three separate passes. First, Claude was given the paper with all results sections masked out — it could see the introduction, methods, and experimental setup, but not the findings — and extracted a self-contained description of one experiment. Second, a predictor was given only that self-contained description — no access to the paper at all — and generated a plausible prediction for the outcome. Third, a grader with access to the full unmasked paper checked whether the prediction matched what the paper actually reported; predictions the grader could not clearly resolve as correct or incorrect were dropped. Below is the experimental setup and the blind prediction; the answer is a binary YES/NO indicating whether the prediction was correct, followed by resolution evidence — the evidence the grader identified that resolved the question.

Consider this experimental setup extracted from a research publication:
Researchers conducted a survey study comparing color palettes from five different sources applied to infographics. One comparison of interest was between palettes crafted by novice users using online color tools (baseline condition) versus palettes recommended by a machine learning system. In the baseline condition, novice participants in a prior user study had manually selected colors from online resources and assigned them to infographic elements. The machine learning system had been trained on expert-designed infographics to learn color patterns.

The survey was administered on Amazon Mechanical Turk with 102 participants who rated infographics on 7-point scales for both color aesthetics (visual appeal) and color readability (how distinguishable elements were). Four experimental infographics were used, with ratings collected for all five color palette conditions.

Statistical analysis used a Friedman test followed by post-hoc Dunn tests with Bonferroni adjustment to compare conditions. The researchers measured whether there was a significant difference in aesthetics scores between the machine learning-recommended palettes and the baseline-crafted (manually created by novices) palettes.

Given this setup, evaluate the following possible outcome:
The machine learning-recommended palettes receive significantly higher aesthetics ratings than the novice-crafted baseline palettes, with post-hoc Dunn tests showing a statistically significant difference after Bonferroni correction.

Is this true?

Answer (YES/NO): NO